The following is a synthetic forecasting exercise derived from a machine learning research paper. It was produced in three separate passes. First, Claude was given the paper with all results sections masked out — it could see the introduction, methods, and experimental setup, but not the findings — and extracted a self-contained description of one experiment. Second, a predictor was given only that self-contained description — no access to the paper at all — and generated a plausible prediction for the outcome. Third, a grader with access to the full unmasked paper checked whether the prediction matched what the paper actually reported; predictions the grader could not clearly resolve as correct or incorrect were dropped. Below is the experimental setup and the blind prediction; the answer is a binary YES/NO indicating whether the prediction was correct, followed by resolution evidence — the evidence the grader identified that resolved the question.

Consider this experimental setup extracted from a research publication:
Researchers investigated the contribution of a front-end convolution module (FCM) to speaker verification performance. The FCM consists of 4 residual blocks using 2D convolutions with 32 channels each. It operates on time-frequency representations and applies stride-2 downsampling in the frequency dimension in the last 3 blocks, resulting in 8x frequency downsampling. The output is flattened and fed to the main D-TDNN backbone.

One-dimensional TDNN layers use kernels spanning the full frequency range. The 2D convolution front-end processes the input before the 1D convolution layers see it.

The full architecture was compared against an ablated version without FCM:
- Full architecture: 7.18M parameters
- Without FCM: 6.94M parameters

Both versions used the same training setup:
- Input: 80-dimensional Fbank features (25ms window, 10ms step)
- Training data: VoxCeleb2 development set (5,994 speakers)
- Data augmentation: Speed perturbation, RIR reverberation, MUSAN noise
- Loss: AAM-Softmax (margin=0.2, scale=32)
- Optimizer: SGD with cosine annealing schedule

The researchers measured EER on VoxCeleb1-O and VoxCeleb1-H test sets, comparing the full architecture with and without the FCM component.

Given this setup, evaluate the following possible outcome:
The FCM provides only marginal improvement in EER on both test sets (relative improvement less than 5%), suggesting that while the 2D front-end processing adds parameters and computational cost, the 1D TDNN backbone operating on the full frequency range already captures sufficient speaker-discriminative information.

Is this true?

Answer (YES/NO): NO